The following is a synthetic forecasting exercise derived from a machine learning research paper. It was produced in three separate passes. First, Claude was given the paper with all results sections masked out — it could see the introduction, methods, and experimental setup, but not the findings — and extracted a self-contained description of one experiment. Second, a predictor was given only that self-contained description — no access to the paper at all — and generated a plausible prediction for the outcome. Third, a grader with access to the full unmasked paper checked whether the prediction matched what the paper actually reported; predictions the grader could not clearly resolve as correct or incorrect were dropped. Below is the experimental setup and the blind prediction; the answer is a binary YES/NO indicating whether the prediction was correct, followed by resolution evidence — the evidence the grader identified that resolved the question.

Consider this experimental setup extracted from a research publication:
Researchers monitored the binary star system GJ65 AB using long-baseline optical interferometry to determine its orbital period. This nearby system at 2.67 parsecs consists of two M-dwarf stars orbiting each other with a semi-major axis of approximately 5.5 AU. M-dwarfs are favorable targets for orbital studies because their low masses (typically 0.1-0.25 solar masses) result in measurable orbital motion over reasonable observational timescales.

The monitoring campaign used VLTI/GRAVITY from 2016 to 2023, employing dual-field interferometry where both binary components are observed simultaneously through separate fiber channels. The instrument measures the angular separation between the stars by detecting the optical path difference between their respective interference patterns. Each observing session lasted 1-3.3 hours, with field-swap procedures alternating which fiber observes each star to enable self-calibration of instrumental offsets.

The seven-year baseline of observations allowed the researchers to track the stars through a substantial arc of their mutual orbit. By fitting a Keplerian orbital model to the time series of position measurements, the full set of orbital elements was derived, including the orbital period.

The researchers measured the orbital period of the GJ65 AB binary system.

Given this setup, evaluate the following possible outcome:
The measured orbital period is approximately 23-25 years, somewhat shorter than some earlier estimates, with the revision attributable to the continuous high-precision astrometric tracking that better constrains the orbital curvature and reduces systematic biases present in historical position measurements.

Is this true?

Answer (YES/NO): NO